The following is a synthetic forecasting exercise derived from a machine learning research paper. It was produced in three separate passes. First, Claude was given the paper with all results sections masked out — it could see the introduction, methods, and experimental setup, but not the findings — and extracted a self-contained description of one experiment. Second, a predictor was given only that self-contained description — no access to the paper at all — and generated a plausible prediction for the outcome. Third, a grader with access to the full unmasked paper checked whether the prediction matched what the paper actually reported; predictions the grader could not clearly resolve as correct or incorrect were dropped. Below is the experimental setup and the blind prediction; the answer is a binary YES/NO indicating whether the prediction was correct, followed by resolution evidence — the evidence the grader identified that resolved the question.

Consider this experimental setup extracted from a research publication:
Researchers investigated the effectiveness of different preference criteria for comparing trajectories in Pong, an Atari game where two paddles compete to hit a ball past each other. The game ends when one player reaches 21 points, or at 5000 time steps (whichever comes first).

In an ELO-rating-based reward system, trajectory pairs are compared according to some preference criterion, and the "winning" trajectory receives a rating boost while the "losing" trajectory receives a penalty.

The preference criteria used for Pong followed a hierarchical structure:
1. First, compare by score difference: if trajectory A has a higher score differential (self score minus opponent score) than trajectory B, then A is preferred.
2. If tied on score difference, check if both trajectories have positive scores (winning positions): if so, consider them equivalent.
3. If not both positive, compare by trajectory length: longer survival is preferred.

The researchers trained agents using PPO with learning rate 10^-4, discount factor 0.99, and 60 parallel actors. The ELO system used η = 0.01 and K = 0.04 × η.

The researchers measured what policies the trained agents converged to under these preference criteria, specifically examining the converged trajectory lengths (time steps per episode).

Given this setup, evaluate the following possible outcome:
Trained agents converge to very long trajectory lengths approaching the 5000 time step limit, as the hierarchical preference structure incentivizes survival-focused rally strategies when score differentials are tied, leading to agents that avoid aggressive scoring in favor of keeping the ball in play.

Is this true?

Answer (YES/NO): NO